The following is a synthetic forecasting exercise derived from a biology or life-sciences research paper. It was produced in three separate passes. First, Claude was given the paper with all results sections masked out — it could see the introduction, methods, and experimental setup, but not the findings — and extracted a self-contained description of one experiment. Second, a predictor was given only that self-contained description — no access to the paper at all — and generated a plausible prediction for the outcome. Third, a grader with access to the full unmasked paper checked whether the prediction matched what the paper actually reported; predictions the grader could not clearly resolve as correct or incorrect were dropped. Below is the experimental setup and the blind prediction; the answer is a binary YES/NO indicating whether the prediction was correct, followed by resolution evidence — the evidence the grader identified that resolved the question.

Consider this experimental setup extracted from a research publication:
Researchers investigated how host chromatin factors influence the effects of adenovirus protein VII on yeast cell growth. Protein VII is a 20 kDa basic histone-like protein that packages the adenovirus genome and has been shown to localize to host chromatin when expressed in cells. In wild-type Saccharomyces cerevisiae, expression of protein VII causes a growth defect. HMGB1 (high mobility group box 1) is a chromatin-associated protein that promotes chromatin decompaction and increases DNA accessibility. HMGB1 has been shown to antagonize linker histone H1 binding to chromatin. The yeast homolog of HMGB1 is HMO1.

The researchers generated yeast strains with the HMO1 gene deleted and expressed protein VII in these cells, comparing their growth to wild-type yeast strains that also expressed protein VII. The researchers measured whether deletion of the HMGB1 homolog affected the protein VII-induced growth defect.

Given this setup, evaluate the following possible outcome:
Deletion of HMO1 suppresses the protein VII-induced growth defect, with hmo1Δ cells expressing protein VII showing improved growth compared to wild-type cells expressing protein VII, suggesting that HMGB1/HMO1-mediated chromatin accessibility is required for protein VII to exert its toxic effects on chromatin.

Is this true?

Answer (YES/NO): YES